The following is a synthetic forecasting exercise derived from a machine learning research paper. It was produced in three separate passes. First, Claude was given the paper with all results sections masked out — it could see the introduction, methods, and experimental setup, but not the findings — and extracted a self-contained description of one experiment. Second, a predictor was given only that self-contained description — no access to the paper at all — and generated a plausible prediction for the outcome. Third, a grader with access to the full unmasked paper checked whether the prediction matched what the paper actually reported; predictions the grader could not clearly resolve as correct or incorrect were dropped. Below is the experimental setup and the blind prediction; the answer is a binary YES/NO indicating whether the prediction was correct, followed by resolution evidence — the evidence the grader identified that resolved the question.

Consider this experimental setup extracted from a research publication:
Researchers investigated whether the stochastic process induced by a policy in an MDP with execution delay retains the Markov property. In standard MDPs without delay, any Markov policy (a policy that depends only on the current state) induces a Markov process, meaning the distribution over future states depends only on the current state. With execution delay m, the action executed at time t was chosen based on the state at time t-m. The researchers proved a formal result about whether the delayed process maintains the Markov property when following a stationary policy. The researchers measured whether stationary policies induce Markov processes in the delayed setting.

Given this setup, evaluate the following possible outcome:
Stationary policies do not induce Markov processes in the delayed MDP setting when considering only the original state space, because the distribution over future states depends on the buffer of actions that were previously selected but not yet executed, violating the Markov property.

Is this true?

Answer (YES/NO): YES